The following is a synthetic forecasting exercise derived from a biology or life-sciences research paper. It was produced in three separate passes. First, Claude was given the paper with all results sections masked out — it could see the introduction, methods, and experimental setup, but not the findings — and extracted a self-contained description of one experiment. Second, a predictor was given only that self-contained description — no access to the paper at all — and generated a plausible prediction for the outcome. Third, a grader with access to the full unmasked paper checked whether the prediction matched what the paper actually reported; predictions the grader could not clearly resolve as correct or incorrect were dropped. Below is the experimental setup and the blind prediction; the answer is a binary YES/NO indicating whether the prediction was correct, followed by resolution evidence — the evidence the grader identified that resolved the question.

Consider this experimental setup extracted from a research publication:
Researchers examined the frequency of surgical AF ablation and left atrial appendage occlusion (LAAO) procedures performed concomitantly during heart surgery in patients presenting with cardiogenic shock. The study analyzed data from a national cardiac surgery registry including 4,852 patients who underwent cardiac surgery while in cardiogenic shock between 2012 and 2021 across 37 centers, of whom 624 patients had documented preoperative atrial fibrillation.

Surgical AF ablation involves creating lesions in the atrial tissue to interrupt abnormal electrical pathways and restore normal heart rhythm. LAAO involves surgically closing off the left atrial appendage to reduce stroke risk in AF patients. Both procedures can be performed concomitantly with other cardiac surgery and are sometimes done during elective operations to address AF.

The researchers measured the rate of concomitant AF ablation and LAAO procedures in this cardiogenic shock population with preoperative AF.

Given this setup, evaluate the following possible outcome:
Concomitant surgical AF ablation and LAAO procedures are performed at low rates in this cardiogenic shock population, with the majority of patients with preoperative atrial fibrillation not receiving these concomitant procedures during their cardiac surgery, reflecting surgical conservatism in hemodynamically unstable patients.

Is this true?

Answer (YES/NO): YES